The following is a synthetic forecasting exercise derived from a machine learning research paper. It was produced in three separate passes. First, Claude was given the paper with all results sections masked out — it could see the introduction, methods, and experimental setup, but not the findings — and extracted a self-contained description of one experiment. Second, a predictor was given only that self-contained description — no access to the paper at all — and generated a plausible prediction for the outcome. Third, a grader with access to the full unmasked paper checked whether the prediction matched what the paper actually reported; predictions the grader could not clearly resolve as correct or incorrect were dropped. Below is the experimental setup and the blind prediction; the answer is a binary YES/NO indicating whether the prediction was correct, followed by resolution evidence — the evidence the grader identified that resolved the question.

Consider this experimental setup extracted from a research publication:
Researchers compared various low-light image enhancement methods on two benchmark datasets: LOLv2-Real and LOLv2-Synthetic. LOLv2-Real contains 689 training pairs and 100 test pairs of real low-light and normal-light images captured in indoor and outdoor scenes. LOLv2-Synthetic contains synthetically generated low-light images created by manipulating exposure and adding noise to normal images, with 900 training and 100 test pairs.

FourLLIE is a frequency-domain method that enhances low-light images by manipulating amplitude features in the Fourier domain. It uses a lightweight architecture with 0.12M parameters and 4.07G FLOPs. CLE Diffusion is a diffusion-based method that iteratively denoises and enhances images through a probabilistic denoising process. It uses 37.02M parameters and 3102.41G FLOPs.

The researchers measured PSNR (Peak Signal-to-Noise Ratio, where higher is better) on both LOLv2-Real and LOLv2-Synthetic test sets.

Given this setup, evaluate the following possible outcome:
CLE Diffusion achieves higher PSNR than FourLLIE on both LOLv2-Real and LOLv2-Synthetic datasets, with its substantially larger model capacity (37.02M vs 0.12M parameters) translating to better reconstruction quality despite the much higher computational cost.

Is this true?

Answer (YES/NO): NO